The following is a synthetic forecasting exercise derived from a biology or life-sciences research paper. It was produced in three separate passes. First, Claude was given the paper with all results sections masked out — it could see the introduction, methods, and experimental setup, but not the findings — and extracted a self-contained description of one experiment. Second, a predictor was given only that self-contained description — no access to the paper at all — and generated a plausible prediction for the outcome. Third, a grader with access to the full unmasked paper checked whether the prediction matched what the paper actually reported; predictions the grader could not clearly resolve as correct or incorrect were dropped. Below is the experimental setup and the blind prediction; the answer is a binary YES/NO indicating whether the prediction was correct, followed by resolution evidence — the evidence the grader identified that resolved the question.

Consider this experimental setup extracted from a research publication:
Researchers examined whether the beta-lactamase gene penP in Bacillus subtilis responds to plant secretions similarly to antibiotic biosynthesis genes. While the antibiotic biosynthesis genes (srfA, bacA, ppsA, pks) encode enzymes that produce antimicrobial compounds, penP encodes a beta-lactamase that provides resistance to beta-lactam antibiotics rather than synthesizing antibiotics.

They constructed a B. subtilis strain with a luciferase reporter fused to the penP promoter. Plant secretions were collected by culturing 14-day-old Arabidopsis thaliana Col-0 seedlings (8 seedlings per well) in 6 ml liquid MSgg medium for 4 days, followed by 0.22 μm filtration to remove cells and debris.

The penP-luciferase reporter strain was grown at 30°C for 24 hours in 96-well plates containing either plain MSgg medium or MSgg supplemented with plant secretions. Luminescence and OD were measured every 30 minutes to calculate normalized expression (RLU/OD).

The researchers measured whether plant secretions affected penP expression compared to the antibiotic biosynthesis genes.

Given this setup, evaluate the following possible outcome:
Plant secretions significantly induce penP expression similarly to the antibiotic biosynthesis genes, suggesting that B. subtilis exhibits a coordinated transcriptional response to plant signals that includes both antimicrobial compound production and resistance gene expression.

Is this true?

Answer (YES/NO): NO